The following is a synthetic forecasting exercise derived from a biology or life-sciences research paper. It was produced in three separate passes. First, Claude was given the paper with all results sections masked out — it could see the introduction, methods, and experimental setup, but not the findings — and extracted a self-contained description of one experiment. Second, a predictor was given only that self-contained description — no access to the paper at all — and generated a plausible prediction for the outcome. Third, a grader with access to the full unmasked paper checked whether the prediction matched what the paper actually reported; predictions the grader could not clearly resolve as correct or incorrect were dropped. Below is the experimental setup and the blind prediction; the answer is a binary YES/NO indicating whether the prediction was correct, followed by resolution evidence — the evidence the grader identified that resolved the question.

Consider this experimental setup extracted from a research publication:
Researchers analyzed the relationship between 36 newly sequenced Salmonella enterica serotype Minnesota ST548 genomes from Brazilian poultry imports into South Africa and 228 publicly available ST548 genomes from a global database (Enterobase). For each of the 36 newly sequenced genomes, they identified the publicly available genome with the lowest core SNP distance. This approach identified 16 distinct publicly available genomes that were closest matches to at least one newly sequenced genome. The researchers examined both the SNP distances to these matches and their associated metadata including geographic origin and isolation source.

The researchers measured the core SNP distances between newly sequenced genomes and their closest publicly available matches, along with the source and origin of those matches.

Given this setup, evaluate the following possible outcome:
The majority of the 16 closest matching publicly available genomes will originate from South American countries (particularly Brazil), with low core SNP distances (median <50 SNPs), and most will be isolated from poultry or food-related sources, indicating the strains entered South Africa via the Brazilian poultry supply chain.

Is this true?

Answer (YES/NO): NO